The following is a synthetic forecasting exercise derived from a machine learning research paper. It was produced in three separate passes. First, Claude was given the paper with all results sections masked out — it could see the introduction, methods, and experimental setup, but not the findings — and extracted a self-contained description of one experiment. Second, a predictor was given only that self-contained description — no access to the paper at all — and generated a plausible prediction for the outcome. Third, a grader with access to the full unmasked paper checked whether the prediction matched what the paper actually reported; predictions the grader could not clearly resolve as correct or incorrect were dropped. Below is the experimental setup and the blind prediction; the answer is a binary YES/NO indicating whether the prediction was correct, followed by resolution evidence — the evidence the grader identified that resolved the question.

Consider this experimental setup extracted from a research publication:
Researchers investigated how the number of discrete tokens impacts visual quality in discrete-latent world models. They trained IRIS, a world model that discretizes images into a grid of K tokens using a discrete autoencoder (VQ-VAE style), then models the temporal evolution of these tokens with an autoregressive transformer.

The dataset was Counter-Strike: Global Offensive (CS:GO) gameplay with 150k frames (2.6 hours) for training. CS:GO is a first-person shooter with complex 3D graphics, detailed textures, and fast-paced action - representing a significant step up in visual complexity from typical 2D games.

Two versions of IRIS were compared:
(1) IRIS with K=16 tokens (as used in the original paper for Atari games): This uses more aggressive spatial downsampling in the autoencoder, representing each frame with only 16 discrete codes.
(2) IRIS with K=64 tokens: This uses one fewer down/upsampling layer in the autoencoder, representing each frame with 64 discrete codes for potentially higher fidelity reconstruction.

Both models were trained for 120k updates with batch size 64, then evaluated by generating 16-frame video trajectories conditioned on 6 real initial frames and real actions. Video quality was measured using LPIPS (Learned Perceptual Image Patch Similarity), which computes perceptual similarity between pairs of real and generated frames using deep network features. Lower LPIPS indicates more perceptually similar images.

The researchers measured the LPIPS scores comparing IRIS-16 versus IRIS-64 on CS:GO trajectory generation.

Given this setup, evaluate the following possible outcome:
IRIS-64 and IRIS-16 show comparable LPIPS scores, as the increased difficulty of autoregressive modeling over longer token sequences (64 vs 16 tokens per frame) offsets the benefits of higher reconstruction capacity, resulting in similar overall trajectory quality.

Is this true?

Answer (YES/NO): NO